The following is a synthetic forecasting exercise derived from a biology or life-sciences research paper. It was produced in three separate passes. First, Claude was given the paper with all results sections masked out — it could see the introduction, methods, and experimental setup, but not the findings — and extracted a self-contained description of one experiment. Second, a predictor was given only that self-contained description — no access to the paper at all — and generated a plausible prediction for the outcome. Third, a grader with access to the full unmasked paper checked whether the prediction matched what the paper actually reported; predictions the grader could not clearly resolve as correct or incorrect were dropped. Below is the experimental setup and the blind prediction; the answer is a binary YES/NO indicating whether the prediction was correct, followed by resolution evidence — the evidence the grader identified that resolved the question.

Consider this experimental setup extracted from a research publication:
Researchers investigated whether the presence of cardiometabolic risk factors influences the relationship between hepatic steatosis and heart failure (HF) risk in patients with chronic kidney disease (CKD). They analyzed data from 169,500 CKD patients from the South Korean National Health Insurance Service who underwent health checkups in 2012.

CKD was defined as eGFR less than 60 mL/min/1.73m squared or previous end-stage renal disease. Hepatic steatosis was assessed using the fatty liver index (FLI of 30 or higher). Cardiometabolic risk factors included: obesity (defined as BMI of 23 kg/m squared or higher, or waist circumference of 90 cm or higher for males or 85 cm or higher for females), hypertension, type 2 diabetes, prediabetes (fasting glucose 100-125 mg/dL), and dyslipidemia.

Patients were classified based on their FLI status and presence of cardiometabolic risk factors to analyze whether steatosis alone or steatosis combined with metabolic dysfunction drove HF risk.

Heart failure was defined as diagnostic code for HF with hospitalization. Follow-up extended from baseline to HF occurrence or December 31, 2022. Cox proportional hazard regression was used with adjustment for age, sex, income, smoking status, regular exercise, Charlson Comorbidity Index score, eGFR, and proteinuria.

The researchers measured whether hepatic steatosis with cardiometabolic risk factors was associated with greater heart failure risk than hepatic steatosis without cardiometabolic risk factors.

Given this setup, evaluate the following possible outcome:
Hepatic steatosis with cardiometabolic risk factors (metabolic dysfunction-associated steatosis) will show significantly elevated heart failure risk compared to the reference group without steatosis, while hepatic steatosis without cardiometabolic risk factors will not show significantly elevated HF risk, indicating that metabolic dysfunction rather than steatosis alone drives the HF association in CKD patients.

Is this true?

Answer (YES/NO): NO